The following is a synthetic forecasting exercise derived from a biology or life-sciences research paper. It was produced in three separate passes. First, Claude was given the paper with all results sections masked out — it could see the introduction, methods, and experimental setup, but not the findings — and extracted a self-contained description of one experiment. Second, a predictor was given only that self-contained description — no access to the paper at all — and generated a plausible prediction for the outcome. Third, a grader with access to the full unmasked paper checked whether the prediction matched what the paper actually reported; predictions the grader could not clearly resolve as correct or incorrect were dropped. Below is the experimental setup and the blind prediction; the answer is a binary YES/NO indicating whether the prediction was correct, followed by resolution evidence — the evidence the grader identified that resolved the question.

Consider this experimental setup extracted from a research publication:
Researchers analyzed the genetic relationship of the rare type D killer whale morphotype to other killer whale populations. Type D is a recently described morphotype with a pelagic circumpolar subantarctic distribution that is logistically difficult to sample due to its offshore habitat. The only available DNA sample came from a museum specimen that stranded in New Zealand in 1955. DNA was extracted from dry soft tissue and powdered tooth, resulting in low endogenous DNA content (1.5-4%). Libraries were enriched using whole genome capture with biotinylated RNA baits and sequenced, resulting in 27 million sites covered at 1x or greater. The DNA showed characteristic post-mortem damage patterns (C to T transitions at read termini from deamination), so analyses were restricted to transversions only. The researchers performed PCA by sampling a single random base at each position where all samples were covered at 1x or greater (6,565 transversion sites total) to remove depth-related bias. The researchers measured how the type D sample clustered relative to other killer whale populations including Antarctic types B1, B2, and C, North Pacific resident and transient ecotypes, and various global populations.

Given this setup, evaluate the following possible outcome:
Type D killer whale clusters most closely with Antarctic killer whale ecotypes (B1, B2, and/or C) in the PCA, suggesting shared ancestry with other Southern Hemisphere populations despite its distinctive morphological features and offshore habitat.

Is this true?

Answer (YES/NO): NO